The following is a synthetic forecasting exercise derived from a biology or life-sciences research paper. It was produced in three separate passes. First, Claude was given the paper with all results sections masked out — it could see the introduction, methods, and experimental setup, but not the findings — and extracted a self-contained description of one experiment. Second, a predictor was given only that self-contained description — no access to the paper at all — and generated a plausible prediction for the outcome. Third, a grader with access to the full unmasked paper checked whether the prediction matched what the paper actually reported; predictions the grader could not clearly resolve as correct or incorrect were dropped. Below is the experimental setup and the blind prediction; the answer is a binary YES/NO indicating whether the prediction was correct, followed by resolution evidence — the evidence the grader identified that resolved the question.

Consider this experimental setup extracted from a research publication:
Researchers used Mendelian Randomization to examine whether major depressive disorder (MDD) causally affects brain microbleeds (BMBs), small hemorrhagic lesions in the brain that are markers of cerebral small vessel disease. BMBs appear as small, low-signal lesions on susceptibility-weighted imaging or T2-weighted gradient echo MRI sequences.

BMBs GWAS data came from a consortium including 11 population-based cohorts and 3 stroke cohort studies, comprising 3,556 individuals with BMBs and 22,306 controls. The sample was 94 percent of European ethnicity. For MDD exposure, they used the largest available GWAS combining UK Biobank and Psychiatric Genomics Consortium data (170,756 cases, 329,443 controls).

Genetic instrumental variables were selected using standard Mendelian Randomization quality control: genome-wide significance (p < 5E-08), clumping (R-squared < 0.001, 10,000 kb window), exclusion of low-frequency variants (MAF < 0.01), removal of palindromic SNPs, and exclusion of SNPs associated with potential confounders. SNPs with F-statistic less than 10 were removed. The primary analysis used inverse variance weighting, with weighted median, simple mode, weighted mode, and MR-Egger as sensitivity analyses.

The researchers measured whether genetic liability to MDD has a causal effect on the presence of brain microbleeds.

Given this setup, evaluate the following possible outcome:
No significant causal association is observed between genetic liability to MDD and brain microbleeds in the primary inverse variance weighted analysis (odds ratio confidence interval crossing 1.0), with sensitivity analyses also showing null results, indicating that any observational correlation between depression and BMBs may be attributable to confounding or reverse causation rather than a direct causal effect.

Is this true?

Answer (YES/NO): YES